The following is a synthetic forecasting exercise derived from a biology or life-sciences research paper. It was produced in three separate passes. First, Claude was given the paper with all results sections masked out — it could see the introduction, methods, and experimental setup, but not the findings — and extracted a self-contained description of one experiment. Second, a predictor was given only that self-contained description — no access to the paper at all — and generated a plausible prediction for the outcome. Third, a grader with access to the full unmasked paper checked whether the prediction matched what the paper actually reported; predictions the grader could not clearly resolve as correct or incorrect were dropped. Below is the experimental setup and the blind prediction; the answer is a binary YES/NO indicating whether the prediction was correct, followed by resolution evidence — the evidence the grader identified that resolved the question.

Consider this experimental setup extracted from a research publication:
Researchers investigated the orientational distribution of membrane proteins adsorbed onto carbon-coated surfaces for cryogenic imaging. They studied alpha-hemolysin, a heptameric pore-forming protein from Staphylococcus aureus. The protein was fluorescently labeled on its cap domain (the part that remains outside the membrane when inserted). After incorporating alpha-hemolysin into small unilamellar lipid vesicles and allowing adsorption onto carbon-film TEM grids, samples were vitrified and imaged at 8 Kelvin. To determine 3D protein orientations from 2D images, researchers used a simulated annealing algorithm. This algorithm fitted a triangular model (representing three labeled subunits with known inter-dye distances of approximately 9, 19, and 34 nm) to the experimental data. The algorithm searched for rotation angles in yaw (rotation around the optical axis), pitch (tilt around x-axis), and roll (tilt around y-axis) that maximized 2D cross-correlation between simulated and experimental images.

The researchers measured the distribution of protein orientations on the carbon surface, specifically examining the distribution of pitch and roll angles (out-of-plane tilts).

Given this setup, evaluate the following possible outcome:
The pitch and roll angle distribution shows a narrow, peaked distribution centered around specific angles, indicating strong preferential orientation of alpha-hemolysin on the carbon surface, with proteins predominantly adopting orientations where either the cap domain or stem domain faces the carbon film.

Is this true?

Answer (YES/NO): NO